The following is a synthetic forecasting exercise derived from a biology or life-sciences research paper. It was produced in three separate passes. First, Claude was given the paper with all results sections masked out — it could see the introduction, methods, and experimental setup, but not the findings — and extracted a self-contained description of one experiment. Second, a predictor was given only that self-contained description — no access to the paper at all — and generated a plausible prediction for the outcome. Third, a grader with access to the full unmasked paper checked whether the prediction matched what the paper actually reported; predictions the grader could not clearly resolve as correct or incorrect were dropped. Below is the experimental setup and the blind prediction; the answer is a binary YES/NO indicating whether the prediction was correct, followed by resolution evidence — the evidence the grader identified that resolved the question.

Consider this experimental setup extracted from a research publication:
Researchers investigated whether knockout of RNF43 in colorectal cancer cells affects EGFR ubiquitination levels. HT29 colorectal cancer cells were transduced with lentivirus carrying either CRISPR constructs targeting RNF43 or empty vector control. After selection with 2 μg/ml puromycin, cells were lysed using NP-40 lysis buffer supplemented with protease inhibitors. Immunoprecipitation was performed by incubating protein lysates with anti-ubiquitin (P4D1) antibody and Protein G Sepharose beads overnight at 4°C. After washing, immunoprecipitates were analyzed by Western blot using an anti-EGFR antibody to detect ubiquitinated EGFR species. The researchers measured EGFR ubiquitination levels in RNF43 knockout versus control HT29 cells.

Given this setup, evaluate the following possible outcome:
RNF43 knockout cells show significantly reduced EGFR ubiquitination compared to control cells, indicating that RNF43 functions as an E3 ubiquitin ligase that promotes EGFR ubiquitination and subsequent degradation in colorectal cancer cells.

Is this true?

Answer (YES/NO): YES